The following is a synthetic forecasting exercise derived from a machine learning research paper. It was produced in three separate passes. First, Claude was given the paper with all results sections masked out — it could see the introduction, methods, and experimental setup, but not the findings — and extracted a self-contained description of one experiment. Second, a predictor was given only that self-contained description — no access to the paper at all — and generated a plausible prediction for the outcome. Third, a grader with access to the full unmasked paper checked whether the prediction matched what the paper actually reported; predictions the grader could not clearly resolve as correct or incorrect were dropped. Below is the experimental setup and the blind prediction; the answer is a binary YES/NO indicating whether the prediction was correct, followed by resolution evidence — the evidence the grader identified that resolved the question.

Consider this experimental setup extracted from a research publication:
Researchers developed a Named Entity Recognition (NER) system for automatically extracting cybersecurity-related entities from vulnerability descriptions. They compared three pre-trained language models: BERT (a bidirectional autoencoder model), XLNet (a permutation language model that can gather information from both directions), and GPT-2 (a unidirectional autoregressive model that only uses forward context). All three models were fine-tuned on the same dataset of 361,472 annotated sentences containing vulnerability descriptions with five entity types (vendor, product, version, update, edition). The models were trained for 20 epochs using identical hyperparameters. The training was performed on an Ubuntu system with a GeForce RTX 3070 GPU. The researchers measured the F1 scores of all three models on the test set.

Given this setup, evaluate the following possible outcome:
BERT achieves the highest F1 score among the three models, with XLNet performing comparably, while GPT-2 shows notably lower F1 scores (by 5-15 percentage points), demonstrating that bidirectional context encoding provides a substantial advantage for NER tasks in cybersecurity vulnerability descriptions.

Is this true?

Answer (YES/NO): YES